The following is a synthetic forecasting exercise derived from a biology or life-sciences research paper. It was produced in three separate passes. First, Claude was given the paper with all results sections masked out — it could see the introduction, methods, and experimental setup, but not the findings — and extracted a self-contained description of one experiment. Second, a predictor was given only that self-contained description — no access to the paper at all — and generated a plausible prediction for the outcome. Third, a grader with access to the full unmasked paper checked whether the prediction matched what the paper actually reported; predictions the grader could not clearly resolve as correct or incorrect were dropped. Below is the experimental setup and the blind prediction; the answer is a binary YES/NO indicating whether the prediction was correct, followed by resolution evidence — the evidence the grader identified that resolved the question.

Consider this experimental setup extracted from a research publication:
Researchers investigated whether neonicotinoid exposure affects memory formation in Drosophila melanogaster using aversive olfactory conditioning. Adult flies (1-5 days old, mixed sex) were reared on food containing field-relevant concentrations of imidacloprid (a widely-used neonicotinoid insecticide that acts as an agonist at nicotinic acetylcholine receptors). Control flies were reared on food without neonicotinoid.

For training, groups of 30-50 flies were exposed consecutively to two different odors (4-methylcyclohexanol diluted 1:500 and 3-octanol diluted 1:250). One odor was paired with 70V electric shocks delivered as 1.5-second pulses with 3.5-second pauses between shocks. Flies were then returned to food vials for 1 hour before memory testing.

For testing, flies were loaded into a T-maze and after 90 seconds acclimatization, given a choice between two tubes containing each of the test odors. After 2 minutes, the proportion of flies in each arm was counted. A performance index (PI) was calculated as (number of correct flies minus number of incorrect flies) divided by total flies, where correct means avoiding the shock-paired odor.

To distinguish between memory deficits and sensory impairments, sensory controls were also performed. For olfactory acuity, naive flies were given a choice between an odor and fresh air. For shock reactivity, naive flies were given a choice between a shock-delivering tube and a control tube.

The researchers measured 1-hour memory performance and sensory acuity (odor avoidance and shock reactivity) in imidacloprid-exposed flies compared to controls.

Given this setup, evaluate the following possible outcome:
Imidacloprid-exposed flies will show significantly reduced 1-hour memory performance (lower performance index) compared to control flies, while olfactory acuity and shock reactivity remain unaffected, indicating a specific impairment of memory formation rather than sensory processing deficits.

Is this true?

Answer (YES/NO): YES